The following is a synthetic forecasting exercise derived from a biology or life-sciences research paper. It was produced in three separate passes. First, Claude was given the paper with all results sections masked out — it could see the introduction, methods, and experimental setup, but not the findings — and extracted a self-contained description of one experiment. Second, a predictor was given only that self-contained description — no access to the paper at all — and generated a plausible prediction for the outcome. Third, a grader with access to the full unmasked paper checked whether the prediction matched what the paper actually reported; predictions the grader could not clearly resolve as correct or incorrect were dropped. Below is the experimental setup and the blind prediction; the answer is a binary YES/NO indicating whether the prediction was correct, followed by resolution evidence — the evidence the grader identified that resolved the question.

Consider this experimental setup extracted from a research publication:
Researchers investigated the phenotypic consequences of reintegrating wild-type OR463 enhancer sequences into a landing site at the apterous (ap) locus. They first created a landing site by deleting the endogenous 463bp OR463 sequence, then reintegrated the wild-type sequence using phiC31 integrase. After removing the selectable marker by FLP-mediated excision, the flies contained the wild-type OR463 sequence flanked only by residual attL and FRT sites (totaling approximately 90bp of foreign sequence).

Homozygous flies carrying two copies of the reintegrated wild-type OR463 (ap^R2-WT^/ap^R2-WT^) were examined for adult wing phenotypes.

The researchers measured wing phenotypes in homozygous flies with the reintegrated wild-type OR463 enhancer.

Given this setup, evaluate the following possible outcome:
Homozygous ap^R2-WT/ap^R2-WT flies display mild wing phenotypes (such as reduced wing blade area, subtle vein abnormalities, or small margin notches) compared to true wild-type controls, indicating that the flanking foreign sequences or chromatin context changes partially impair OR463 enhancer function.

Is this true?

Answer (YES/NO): NO